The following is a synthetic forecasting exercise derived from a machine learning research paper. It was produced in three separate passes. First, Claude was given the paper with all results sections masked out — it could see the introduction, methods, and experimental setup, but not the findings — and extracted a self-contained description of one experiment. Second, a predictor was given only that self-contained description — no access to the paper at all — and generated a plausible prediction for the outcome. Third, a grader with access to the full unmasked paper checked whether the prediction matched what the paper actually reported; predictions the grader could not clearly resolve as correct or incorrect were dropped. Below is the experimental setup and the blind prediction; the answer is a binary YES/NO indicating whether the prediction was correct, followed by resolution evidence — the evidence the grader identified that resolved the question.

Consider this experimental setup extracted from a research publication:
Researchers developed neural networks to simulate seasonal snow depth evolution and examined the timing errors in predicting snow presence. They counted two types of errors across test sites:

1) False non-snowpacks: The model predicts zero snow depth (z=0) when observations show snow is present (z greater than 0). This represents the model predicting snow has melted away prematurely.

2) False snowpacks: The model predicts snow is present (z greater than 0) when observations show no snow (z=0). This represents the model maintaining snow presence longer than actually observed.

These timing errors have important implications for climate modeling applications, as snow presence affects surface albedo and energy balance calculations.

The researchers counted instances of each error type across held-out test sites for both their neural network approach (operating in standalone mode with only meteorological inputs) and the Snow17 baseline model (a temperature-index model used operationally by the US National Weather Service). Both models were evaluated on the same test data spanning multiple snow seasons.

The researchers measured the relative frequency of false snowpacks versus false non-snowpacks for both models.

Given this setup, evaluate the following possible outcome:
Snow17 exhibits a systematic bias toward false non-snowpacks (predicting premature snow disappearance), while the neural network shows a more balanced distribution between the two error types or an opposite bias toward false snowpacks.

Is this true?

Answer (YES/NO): NO